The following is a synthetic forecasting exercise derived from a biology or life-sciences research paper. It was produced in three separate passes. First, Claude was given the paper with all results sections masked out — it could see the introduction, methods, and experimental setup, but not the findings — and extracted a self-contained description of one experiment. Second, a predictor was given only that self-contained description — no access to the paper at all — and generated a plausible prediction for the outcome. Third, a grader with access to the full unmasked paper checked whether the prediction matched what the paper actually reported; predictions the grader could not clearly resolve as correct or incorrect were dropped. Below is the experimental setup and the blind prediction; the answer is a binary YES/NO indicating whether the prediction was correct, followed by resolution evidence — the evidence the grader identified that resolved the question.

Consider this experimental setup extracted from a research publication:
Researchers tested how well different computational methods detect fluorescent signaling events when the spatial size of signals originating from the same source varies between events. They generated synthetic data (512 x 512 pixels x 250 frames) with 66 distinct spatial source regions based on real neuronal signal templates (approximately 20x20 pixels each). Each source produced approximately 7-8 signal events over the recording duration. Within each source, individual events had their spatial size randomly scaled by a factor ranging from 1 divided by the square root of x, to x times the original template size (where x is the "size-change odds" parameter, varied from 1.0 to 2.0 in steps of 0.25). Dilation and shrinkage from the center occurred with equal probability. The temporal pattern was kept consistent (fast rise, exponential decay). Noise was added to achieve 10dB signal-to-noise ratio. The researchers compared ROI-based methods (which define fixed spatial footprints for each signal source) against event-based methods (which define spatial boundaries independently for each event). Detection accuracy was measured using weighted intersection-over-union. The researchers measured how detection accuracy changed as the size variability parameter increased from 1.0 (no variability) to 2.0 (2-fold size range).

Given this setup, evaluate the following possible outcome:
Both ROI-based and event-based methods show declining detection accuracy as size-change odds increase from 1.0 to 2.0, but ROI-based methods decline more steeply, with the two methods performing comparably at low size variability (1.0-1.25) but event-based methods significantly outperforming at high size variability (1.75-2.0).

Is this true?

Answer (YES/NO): NO